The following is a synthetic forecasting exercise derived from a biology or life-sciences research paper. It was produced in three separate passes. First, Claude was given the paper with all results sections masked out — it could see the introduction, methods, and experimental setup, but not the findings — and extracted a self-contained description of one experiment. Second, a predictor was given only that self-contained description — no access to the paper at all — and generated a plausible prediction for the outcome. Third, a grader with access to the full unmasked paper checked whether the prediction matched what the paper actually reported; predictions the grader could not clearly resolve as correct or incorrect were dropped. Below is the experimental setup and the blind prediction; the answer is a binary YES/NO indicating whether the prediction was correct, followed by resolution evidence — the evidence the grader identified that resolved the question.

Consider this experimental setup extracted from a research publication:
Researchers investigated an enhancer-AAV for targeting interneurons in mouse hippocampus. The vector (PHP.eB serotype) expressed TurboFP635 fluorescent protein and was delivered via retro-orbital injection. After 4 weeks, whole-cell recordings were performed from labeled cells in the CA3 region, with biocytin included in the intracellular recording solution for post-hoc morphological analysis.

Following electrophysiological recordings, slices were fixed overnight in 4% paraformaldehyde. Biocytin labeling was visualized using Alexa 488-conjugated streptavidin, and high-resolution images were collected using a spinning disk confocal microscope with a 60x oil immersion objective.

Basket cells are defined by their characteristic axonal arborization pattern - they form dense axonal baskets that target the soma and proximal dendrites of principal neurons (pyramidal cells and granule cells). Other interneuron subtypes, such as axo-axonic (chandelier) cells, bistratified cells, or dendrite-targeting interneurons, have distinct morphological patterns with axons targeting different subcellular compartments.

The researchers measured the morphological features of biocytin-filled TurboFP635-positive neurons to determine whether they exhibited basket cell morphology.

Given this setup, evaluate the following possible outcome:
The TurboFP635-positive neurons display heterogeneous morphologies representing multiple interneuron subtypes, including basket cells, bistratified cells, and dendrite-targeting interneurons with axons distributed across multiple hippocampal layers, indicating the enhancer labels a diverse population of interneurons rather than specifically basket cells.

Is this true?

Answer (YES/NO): NO